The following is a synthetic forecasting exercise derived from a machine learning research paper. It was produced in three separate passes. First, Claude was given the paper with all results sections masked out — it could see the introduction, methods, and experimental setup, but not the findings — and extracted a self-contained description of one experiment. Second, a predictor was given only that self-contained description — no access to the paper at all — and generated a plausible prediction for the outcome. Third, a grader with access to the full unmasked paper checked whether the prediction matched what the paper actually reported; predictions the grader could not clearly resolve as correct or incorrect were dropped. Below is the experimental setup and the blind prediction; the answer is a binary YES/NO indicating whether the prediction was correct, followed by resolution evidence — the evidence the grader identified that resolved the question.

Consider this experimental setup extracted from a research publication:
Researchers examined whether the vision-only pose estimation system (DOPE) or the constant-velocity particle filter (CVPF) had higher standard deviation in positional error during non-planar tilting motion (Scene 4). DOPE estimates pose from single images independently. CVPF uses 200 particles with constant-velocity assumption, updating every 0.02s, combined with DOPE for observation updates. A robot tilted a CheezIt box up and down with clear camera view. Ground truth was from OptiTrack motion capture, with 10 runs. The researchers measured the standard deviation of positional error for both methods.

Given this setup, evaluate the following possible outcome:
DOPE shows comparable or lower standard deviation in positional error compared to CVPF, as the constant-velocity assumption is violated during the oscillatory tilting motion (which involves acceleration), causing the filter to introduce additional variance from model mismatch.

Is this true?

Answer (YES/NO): YES